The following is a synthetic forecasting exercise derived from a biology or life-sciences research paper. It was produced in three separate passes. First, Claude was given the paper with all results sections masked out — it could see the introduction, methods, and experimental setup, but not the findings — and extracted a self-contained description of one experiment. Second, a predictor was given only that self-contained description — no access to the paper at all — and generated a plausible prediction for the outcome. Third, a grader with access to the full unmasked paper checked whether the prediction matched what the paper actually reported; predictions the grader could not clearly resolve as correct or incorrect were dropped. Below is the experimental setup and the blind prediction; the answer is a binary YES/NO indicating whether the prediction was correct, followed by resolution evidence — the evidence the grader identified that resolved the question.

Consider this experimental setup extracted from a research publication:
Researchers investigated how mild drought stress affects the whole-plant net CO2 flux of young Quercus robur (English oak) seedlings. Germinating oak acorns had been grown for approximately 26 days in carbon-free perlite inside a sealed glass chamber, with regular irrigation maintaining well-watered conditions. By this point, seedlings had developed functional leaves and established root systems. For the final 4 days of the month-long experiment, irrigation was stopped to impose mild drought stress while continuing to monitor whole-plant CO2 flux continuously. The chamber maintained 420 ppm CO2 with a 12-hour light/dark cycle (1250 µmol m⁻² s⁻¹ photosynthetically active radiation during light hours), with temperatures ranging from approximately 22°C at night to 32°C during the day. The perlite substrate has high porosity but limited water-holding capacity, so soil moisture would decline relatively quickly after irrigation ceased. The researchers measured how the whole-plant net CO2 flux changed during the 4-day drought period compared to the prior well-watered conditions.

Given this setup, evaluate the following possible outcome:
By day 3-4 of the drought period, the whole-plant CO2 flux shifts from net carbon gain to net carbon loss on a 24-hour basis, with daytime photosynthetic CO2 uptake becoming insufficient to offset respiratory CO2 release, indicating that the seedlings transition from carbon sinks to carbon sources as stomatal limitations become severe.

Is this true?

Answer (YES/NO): NO